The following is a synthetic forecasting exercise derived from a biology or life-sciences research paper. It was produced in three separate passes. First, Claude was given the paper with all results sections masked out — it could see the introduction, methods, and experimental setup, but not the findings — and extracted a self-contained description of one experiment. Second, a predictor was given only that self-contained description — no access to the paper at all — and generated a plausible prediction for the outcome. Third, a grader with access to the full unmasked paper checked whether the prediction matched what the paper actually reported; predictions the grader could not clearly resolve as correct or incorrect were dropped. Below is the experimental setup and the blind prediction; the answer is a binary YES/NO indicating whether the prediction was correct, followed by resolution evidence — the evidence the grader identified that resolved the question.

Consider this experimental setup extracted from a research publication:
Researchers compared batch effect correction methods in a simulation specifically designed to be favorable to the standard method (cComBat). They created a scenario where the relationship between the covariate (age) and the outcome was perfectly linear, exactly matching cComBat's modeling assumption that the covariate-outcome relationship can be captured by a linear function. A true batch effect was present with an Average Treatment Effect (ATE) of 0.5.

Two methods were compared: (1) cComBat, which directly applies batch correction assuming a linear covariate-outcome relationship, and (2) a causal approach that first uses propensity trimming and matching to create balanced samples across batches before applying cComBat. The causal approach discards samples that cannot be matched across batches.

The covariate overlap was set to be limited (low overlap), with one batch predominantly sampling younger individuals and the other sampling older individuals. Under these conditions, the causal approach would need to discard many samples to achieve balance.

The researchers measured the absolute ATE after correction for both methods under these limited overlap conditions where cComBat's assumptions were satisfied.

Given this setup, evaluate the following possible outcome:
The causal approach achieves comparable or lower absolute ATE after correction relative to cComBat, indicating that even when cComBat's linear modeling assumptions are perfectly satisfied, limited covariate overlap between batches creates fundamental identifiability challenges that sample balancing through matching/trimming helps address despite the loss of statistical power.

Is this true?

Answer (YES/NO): NO